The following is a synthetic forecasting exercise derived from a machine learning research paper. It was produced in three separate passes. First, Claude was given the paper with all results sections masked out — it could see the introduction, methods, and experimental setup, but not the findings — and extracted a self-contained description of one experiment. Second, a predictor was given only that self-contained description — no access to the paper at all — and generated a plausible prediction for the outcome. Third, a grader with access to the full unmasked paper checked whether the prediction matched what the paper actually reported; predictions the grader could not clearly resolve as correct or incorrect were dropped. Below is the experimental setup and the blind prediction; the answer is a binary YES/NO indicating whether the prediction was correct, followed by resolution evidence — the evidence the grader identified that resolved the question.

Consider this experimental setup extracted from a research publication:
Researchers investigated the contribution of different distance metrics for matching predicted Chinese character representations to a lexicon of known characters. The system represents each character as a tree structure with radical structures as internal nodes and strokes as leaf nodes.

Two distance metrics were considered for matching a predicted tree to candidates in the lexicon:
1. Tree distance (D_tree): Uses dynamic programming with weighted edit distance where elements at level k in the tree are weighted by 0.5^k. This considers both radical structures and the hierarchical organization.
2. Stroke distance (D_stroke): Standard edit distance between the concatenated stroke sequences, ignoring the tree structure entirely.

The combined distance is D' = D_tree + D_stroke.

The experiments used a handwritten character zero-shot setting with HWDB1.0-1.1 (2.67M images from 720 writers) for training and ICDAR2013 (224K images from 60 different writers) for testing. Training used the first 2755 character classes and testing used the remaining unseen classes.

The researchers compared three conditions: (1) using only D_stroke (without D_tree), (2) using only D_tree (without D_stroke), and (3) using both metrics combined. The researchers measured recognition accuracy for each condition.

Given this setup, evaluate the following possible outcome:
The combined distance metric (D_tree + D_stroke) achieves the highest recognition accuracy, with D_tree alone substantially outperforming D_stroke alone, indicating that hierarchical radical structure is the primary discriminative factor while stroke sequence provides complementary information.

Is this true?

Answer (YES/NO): NO